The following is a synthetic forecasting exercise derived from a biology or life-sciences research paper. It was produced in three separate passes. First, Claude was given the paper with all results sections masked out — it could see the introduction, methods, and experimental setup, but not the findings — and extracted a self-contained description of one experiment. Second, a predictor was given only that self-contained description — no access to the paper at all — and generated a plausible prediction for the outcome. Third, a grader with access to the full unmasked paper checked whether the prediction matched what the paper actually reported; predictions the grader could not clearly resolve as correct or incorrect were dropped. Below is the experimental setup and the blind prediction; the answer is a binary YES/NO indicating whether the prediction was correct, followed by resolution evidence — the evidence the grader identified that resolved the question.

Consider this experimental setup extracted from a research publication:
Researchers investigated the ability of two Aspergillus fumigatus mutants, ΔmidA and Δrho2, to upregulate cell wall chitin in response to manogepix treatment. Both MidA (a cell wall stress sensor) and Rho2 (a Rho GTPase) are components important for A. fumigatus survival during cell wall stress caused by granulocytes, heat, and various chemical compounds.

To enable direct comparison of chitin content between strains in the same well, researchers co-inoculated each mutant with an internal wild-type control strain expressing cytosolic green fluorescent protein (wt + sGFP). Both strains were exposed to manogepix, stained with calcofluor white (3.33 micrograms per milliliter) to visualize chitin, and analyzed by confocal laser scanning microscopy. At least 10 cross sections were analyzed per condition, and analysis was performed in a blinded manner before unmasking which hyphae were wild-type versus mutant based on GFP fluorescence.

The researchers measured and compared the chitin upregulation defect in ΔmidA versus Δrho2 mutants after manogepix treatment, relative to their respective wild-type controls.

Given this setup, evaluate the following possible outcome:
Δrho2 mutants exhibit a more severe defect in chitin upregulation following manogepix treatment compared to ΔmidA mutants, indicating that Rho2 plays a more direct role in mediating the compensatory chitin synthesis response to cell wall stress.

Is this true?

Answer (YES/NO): YES